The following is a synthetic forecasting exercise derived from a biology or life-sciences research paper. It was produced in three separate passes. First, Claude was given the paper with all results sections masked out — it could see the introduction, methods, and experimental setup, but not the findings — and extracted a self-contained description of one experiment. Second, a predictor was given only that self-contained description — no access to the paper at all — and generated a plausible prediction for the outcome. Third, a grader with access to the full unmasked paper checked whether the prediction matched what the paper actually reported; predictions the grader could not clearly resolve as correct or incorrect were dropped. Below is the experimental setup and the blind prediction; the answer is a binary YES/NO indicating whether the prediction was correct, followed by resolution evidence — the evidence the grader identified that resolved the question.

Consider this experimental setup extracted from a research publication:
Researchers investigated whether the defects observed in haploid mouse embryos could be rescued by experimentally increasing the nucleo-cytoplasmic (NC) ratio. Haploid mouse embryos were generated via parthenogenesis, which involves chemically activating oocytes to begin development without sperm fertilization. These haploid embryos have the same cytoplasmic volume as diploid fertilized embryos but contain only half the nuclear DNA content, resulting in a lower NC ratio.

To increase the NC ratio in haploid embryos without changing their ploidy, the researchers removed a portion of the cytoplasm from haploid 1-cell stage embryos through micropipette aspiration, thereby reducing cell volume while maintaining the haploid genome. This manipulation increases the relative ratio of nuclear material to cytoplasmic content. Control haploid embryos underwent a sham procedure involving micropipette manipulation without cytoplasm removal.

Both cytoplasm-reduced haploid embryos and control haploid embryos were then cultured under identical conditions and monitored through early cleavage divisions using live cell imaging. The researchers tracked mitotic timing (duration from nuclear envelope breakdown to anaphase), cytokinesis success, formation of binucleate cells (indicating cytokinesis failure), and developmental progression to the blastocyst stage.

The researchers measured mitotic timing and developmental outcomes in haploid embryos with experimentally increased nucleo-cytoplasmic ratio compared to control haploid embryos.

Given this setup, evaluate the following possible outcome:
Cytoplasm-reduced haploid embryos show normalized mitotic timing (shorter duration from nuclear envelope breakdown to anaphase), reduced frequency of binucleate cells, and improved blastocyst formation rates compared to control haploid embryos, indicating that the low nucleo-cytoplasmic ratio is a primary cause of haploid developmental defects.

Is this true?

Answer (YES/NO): YES